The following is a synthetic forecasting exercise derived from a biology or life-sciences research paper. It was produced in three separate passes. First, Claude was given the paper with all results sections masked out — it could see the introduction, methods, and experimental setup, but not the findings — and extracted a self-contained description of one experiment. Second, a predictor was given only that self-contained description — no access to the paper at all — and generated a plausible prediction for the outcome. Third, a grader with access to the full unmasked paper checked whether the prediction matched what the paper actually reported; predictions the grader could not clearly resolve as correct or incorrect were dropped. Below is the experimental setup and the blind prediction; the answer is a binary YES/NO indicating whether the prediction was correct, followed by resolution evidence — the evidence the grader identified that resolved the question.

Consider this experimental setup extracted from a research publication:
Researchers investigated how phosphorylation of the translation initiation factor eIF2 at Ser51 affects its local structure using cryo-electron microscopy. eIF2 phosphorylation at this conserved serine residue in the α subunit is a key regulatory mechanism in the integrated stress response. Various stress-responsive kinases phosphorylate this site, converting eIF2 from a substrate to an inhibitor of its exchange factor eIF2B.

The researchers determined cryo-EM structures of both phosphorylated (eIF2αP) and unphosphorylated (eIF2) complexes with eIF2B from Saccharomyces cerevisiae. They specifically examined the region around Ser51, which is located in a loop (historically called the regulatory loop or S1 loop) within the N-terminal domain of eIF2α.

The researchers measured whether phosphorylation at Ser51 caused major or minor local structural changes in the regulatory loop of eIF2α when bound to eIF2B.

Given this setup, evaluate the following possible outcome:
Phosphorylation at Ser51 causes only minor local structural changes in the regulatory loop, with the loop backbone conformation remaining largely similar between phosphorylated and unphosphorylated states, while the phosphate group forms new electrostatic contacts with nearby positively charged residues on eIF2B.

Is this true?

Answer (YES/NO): NO